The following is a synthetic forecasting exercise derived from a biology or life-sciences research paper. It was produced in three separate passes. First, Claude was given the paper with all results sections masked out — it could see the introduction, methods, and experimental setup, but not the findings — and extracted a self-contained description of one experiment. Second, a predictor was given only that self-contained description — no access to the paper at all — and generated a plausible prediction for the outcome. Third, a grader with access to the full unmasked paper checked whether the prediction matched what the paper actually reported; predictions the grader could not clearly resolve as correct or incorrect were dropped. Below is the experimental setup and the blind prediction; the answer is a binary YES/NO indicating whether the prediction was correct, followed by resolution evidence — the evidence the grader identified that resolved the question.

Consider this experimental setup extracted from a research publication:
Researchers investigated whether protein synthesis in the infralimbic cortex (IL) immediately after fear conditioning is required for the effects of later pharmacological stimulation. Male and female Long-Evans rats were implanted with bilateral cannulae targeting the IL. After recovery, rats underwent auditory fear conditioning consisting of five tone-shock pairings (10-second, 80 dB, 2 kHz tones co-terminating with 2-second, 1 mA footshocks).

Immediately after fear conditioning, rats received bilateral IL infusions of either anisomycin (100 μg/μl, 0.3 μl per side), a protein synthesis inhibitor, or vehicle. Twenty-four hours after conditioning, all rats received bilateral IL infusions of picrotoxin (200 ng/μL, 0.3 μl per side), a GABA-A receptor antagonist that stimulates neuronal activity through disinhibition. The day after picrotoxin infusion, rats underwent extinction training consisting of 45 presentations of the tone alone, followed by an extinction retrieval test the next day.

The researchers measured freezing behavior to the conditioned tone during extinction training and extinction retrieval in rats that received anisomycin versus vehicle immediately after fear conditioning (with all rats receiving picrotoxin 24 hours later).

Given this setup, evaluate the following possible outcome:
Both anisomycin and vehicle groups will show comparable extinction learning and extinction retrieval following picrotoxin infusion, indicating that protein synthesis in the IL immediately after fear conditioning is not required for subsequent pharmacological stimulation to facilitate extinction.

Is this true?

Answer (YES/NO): NO